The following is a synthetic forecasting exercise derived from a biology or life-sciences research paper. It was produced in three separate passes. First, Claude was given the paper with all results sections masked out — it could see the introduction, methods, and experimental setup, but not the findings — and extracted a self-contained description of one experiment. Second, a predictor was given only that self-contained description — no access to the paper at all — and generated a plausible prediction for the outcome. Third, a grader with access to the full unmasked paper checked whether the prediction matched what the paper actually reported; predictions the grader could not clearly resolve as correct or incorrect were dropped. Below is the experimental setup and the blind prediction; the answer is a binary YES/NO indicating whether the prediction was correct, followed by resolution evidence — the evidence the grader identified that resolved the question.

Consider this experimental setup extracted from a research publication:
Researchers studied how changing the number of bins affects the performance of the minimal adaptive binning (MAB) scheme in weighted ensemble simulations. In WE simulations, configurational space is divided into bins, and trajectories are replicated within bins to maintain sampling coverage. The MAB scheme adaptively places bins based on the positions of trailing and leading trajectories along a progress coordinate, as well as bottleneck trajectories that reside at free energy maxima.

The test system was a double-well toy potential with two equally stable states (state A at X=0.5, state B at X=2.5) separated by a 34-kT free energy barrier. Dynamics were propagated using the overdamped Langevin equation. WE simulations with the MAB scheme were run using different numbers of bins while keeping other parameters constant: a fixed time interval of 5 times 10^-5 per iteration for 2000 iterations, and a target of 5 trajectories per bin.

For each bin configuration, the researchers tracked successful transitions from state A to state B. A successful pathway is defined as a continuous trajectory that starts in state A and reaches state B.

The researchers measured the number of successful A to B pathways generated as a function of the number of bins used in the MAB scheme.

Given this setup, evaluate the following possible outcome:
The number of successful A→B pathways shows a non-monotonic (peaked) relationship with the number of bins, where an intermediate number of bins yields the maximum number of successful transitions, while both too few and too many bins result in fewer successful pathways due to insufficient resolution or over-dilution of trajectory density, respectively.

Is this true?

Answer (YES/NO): NO